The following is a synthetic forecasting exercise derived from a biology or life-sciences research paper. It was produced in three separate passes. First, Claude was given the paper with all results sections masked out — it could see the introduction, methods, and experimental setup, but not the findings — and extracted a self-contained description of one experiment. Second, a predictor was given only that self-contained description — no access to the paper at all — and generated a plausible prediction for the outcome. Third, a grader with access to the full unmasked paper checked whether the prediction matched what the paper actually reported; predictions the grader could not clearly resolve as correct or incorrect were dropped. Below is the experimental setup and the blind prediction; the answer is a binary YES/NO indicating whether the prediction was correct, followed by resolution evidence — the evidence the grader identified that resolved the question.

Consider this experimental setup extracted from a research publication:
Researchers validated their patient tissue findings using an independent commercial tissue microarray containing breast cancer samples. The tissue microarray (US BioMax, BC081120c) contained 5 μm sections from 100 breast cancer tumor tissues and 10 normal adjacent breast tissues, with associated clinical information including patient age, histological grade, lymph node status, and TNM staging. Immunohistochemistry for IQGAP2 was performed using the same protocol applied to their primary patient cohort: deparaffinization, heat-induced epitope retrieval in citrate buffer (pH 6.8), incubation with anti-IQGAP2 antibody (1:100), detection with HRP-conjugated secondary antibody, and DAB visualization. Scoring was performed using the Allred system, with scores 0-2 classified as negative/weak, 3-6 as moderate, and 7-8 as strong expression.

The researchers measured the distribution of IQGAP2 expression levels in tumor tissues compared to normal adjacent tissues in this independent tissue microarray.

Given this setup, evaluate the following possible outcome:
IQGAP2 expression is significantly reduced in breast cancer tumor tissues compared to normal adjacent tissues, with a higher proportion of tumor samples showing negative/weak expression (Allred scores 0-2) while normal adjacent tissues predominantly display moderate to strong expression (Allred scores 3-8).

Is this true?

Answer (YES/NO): YES